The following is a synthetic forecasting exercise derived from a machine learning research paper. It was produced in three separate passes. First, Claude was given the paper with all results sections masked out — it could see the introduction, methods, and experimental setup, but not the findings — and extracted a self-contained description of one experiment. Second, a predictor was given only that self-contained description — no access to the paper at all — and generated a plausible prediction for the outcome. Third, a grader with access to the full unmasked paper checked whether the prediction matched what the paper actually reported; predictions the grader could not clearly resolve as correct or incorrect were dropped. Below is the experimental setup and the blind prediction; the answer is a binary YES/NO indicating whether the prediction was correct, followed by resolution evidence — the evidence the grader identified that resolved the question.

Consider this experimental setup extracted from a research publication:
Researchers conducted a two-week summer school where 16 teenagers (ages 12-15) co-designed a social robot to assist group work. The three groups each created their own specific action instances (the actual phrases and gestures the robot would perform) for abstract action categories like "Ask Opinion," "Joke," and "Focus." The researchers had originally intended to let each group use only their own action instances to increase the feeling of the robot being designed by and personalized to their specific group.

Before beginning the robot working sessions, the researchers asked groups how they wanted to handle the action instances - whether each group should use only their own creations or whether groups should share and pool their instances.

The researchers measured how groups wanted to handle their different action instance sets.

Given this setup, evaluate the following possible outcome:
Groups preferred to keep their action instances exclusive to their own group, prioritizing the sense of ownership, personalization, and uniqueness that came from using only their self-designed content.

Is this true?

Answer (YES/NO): NO